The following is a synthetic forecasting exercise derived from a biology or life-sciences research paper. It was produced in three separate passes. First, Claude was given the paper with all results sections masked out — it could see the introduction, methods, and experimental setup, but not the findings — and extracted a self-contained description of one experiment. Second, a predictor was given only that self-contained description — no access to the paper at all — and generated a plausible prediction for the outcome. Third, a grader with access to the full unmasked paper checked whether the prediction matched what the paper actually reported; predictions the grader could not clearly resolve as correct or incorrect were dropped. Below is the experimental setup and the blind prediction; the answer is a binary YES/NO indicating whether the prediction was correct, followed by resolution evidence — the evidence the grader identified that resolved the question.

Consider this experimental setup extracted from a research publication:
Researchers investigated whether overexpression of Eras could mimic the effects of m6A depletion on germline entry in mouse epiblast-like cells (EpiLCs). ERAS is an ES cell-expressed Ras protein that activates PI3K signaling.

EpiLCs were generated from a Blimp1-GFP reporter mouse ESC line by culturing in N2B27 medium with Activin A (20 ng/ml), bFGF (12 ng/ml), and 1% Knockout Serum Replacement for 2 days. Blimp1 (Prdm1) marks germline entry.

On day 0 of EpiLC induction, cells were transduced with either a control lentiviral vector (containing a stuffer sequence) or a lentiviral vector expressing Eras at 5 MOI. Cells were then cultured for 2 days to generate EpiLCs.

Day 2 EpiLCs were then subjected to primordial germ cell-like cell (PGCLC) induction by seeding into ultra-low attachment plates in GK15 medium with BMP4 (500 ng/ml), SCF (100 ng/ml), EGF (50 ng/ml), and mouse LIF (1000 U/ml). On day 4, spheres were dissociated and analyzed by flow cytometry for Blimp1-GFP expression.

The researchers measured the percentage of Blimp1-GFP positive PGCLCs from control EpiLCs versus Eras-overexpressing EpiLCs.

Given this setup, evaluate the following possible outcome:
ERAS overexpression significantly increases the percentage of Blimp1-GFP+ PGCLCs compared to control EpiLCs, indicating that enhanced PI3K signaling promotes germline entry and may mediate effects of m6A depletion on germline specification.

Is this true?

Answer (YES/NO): NO